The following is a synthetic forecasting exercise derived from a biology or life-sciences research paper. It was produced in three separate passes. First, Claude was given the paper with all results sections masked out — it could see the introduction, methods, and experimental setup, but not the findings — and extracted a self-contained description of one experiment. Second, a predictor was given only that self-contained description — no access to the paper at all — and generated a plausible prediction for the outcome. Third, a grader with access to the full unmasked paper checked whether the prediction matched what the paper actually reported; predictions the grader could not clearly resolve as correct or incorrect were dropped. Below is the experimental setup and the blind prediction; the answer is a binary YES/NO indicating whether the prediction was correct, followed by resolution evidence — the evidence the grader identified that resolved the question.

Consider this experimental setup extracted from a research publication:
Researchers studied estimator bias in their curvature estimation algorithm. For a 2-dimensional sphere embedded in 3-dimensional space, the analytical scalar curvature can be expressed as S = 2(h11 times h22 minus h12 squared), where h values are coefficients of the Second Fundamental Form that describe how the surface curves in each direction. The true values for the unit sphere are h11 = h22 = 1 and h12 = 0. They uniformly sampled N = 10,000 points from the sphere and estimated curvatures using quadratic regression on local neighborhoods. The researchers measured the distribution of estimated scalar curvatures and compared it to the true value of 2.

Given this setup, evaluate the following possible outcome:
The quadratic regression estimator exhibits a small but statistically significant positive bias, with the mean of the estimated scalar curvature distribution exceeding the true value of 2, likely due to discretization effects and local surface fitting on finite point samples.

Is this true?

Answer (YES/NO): NO